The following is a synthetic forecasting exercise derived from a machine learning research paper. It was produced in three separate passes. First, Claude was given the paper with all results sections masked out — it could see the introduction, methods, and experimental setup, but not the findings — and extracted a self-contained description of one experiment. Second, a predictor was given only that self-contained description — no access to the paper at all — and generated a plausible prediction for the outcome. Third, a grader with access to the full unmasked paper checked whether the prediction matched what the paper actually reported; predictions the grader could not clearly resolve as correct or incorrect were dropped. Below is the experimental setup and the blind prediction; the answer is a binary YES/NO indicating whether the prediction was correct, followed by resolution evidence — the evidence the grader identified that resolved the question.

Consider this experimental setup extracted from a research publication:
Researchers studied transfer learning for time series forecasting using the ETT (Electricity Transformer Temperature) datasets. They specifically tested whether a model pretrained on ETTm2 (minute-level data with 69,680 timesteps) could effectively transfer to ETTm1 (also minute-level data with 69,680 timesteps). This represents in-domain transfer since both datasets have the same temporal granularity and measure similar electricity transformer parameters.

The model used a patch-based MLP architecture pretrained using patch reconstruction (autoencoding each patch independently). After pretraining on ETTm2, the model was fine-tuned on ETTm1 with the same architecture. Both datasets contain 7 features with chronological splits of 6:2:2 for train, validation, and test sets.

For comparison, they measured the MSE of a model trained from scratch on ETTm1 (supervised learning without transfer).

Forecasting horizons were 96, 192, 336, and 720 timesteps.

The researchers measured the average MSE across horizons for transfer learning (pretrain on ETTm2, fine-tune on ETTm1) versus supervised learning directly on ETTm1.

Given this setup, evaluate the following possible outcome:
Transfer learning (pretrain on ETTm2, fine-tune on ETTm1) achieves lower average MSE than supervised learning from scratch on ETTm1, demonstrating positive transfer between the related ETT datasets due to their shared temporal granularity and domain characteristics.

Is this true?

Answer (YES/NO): YES